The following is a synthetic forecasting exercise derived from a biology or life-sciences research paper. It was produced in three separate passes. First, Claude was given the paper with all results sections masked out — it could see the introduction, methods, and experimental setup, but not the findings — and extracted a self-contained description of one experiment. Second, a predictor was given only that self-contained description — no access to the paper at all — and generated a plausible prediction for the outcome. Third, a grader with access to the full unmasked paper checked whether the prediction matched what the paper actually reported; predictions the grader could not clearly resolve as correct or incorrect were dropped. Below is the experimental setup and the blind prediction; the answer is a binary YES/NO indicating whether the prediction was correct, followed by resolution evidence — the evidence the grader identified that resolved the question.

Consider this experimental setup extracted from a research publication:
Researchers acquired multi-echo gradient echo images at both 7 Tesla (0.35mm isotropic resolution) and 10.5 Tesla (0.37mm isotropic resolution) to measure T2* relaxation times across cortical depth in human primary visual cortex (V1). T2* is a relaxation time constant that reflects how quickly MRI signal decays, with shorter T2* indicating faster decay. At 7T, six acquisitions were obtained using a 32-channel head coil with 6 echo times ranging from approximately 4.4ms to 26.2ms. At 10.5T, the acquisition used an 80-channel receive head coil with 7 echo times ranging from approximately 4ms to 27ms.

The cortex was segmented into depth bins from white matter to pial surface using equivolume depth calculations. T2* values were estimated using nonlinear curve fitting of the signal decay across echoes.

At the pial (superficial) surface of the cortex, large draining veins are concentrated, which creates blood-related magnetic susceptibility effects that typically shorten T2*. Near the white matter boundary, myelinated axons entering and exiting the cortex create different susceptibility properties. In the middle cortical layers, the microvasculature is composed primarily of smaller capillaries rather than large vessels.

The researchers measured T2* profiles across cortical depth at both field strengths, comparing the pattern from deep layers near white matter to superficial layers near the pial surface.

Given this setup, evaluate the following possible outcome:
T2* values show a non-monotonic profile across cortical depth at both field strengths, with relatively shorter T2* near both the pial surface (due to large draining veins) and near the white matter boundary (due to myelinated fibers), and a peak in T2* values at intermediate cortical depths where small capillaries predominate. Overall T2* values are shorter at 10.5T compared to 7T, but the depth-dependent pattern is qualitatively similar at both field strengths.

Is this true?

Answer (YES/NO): NO